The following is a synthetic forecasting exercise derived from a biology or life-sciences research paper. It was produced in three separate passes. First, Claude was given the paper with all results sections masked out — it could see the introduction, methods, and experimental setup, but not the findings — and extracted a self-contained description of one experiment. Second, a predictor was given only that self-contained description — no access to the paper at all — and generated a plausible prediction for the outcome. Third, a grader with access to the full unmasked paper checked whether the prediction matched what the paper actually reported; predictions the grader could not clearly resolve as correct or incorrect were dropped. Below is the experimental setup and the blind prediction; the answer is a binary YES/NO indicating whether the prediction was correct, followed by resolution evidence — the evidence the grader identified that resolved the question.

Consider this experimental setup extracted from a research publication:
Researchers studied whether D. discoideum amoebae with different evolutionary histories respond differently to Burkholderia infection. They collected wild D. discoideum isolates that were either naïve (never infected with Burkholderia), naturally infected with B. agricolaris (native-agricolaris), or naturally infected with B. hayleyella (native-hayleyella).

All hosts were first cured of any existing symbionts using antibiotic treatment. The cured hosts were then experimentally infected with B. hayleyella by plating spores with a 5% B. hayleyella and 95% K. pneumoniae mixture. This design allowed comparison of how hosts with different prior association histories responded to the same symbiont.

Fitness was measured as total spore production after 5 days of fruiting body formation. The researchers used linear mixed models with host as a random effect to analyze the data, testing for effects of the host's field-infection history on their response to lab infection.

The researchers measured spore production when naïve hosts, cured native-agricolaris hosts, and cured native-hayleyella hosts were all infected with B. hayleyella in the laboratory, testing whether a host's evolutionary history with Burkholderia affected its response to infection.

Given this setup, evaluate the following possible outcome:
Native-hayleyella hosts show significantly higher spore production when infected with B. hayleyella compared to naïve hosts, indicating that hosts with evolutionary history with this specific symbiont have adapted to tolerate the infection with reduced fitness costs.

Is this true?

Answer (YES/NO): YES